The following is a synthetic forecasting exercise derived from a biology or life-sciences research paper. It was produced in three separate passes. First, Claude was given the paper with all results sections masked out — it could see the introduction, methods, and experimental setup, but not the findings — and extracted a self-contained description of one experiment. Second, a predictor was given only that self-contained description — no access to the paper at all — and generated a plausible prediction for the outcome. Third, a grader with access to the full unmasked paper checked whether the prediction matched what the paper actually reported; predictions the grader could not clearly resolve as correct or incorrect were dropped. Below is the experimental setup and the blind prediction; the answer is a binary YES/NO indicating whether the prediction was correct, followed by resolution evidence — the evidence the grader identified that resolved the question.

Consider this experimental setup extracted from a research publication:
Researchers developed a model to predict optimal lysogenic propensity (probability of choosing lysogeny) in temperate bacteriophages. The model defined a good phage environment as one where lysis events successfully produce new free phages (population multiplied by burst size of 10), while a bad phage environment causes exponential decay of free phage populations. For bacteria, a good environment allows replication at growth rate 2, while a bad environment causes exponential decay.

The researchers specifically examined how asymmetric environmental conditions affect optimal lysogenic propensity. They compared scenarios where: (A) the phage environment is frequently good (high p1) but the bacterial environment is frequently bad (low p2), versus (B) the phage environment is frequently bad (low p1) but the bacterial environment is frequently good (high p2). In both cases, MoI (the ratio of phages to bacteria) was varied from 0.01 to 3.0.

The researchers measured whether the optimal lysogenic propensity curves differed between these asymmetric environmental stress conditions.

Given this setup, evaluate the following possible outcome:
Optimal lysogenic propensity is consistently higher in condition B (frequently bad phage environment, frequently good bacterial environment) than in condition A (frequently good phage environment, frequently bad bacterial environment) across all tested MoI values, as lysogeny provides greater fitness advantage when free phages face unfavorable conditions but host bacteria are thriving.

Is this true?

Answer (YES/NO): NO